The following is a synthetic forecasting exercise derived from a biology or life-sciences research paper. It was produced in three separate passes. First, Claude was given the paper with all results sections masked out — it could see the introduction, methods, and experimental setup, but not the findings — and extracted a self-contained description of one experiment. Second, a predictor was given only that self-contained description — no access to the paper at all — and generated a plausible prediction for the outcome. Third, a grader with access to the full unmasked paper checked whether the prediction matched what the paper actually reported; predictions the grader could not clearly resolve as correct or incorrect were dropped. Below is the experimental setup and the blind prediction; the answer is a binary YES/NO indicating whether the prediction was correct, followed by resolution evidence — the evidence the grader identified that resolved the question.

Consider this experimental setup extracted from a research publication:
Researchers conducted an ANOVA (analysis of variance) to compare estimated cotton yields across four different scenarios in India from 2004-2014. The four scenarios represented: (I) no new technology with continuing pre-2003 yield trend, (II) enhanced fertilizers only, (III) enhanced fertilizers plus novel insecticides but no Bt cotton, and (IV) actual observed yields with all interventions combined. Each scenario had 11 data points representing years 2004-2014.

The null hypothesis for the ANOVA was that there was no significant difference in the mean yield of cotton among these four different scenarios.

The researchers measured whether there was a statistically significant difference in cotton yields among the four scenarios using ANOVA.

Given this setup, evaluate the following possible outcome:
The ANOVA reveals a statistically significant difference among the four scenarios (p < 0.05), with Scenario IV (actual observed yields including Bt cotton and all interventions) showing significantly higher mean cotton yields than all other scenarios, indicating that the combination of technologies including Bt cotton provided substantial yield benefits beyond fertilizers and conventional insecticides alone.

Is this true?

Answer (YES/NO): NO